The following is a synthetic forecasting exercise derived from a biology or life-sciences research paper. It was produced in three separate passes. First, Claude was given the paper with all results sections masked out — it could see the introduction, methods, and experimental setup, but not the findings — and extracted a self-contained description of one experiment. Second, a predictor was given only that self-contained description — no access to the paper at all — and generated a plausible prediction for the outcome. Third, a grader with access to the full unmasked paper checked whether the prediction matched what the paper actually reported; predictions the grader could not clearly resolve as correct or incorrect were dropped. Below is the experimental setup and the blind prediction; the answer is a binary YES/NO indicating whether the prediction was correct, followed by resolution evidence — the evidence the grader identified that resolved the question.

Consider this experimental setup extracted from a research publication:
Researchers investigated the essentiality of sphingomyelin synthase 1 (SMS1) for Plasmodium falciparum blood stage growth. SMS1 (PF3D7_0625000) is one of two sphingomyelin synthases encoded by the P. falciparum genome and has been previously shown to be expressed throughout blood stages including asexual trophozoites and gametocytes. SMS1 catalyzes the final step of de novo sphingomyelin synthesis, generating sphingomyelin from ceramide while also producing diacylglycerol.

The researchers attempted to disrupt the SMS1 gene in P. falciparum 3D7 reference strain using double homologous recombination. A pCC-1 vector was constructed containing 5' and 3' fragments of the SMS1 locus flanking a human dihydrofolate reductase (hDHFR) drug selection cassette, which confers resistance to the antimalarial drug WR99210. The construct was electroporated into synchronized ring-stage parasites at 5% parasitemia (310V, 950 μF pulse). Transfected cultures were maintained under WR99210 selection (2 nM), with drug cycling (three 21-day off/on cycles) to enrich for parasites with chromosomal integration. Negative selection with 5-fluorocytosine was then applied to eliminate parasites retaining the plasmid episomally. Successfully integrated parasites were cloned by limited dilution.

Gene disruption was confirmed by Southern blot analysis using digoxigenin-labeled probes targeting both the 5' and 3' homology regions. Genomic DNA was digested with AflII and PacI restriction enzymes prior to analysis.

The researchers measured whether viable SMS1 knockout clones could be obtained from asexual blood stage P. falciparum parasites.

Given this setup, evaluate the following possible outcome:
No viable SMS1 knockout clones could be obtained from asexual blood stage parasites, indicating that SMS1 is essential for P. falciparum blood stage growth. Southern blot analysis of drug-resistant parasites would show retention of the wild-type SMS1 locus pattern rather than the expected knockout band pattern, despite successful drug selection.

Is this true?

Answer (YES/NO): NO